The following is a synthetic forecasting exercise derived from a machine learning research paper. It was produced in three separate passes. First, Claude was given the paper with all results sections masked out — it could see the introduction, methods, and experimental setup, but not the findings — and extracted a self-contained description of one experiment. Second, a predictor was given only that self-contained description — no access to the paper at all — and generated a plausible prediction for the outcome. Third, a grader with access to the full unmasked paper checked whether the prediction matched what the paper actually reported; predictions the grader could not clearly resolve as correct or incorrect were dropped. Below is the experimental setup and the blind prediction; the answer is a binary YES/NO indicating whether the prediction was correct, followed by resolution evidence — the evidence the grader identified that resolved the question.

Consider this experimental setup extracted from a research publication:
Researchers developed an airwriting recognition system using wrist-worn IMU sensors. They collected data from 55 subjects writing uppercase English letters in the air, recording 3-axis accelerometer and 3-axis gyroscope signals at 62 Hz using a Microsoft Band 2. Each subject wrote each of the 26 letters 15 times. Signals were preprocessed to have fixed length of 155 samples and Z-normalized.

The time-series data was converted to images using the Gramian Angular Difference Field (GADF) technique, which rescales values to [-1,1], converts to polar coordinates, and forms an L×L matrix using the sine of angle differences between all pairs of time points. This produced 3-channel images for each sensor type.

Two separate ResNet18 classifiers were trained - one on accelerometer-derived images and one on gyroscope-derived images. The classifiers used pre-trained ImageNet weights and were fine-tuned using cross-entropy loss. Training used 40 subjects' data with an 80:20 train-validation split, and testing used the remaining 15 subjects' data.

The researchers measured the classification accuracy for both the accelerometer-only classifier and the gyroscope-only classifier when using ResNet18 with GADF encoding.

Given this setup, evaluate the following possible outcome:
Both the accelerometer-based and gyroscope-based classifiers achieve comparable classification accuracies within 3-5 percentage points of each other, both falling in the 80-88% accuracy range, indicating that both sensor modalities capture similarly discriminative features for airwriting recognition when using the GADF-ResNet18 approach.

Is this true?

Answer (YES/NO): YES